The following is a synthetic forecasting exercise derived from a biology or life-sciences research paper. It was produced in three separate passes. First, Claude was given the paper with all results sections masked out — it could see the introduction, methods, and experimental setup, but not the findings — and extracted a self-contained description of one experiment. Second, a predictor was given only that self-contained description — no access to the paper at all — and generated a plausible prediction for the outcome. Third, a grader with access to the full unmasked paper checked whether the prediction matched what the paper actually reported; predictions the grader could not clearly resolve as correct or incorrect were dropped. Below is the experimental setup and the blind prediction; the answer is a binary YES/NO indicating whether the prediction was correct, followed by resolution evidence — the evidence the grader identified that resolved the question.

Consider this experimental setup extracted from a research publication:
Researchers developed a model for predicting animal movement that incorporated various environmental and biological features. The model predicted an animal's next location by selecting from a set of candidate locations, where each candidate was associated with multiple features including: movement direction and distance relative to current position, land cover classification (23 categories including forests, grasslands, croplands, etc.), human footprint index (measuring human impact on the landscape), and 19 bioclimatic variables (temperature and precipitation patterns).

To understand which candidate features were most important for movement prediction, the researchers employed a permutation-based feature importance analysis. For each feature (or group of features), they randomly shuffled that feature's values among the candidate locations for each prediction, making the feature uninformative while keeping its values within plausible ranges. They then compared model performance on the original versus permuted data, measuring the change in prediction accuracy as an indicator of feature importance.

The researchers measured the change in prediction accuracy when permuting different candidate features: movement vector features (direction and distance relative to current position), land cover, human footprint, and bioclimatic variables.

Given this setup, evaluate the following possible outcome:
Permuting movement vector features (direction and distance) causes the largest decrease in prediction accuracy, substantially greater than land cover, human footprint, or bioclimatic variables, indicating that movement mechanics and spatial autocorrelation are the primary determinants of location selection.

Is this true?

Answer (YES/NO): NO